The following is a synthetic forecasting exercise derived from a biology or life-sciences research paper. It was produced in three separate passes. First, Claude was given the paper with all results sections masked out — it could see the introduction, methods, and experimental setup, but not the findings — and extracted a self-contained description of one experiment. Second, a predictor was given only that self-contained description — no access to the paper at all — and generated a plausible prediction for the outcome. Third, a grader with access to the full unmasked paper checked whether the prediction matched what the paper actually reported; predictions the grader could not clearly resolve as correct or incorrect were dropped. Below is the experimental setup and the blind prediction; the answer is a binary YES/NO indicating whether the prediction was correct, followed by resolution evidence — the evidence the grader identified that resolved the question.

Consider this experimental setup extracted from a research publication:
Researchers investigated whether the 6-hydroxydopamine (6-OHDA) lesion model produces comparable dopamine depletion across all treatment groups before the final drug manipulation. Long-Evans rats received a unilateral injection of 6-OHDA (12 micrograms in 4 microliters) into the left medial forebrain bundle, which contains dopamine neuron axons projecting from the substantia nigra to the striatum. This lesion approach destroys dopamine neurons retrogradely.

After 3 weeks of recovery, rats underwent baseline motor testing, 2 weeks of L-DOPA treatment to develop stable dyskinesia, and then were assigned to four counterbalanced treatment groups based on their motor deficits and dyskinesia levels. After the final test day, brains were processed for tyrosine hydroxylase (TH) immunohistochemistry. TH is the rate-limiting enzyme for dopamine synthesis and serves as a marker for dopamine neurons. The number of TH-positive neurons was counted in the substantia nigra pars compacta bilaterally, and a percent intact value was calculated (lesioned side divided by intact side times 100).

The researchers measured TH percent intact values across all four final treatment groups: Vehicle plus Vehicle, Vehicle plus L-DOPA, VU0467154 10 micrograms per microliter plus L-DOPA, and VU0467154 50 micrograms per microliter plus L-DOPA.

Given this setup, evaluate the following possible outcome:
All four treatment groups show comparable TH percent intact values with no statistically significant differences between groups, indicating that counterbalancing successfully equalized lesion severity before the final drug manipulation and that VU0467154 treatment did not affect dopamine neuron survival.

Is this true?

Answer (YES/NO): YES